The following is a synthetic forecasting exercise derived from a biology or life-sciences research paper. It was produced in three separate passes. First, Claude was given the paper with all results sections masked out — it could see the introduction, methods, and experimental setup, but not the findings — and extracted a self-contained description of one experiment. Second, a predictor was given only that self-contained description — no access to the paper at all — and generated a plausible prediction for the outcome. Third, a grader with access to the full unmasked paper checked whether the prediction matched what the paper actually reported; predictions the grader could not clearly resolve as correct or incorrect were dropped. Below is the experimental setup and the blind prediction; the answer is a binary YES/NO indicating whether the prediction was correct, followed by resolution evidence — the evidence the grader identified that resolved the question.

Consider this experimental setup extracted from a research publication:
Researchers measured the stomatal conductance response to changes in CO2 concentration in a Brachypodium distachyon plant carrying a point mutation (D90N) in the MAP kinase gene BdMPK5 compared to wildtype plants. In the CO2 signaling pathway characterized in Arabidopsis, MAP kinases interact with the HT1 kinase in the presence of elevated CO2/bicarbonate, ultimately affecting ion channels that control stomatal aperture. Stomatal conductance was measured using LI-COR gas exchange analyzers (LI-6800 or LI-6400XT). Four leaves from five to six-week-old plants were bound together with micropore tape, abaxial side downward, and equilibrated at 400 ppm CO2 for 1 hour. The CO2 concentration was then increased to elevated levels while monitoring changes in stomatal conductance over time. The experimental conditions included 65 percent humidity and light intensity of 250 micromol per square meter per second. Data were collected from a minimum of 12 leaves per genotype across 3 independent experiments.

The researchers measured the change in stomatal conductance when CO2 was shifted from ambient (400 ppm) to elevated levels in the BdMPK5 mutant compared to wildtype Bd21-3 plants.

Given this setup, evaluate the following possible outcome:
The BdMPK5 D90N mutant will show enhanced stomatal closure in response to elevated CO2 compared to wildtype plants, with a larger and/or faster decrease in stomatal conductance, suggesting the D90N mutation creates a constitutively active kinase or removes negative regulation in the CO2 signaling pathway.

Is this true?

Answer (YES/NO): NO